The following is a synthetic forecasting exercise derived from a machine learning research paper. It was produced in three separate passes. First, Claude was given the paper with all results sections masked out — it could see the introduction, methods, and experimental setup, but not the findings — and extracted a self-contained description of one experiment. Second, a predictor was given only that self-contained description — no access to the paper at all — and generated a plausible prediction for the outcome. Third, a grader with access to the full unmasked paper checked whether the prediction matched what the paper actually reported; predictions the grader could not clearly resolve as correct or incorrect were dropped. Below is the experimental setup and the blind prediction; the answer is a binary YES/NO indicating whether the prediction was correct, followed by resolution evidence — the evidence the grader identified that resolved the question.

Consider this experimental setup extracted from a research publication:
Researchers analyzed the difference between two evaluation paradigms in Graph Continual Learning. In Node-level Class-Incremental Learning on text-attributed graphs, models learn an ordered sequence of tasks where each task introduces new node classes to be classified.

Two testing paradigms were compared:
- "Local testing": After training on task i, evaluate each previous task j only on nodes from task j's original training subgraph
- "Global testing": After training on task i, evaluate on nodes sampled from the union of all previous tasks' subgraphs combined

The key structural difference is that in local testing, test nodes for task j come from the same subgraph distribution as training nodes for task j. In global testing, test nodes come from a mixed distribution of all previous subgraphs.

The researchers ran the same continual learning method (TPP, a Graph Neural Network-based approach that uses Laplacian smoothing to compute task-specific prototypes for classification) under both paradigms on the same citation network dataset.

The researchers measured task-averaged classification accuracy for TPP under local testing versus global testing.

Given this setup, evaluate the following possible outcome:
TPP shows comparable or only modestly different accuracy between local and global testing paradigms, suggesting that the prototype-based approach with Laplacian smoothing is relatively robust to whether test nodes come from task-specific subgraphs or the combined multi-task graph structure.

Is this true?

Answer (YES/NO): NO